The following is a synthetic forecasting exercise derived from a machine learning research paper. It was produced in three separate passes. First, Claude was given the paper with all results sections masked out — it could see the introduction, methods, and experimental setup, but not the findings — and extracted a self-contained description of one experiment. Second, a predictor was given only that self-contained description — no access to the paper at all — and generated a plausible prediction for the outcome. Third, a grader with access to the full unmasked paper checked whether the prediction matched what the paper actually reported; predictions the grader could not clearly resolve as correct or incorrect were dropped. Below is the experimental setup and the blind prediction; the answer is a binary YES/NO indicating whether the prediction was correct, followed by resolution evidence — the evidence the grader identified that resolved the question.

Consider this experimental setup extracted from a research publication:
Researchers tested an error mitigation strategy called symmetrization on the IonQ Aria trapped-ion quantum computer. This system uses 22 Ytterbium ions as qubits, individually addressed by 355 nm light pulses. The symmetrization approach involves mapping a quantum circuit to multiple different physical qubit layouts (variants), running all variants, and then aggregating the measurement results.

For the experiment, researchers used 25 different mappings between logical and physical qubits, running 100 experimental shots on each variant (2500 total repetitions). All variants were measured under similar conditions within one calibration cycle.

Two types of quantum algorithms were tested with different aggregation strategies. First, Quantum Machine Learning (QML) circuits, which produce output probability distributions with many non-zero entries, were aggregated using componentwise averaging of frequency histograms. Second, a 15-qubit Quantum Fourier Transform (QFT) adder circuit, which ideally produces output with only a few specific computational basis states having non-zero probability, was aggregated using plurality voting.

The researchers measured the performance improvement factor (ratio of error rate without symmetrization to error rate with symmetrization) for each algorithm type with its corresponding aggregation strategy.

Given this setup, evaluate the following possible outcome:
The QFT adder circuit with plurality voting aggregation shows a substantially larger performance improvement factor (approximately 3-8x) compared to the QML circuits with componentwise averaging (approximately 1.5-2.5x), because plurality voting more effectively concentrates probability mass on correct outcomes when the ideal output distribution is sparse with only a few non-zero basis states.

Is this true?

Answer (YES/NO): NO